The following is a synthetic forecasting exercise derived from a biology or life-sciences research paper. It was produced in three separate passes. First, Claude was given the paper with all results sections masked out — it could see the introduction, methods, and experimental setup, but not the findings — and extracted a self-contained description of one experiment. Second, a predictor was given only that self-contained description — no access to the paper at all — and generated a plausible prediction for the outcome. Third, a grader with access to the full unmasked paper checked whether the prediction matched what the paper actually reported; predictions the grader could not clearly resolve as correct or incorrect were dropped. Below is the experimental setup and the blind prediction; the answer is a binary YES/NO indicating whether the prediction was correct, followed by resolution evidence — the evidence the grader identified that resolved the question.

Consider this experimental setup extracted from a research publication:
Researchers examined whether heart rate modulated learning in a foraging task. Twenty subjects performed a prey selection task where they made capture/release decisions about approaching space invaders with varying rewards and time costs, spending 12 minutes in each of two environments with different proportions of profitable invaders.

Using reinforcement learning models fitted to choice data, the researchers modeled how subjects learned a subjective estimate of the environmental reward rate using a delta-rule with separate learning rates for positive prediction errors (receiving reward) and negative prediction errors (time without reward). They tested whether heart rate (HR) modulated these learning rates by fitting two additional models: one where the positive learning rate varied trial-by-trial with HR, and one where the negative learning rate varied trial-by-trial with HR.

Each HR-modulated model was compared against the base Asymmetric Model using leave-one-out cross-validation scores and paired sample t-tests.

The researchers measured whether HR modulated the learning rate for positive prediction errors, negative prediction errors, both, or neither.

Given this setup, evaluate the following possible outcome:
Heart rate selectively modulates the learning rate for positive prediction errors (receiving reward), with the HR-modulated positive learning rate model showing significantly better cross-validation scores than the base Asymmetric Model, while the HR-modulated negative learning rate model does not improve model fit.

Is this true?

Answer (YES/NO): NO